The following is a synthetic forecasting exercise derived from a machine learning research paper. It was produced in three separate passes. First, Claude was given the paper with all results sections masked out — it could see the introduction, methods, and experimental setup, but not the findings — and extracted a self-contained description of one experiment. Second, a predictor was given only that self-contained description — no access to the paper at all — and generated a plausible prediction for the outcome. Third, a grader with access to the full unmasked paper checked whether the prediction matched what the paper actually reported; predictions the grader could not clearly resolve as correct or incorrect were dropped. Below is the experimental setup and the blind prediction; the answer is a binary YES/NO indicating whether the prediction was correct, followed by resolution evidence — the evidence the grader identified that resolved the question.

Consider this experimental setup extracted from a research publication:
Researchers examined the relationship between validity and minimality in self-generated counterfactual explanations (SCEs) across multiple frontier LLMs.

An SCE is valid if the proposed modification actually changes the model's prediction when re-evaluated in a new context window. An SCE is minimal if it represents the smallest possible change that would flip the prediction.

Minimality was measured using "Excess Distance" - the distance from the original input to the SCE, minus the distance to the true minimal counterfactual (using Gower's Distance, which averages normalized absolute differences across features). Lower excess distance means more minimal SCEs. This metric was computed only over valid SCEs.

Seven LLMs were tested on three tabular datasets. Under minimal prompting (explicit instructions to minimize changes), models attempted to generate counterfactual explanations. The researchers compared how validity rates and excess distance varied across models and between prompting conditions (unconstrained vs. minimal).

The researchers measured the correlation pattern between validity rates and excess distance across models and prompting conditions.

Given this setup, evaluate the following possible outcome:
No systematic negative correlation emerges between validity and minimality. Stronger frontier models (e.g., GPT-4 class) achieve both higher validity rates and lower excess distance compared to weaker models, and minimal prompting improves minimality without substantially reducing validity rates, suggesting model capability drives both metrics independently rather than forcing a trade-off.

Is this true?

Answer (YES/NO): NO